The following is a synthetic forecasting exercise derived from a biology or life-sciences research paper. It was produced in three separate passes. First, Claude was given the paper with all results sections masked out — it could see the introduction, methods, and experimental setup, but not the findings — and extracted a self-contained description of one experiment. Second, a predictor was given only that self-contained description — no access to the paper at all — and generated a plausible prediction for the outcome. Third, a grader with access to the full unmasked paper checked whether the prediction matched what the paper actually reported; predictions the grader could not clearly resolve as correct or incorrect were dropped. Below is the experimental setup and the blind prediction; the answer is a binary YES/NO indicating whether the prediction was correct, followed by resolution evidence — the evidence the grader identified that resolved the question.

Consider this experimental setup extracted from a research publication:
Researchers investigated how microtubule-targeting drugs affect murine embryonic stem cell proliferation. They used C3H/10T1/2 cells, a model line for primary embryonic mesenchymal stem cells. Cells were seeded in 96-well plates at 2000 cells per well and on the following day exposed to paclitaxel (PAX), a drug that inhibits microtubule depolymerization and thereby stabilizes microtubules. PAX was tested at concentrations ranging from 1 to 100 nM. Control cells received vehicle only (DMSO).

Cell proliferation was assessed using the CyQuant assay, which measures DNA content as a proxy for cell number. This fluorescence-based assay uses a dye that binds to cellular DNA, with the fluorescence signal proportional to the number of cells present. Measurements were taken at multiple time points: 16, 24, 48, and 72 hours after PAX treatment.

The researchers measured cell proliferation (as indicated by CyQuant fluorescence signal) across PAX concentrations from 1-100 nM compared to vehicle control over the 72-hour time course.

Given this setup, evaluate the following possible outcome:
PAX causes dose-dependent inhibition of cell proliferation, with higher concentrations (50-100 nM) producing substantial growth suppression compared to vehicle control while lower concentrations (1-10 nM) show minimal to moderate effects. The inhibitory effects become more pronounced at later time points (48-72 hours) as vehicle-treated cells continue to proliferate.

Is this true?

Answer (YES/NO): NO